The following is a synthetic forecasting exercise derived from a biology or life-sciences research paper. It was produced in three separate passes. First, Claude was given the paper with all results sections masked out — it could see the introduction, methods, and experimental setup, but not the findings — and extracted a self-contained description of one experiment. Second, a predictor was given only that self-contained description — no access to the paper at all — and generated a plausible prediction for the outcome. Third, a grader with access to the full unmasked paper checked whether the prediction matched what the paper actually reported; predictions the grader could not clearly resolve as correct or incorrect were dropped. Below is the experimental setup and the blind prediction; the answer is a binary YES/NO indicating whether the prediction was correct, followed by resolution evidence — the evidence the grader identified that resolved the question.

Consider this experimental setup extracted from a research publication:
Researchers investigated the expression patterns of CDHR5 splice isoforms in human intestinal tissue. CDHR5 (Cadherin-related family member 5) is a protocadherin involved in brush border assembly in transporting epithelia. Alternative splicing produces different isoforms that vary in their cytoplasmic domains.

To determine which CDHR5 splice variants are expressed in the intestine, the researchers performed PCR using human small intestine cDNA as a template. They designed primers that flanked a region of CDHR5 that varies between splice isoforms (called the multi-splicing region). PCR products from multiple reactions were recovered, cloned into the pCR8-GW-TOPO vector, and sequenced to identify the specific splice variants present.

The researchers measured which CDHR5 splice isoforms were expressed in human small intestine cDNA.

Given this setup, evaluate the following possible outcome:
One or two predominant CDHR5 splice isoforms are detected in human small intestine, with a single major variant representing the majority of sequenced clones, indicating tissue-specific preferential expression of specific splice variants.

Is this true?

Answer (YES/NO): NO